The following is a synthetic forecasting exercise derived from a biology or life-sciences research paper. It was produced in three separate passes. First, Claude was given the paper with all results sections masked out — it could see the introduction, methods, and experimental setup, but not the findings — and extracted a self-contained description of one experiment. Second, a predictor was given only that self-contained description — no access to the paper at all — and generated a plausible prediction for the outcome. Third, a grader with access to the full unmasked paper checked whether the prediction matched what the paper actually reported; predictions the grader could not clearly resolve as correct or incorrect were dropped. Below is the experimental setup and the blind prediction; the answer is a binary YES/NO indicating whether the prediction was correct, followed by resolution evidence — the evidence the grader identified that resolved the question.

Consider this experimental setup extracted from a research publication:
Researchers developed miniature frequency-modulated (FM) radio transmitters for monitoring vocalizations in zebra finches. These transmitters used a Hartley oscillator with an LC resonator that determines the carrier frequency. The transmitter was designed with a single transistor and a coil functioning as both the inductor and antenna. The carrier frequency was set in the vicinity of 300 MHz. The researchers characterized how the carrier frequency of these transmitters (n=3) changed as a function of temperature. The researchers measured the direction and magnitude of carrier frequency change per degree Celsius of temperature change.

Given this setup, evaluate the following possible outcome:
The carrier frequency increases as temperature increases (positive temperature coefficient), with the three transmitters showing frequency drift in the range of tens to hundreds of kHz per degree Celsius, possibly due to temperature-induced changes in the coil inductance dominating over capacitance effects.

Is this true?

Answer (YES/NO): NO